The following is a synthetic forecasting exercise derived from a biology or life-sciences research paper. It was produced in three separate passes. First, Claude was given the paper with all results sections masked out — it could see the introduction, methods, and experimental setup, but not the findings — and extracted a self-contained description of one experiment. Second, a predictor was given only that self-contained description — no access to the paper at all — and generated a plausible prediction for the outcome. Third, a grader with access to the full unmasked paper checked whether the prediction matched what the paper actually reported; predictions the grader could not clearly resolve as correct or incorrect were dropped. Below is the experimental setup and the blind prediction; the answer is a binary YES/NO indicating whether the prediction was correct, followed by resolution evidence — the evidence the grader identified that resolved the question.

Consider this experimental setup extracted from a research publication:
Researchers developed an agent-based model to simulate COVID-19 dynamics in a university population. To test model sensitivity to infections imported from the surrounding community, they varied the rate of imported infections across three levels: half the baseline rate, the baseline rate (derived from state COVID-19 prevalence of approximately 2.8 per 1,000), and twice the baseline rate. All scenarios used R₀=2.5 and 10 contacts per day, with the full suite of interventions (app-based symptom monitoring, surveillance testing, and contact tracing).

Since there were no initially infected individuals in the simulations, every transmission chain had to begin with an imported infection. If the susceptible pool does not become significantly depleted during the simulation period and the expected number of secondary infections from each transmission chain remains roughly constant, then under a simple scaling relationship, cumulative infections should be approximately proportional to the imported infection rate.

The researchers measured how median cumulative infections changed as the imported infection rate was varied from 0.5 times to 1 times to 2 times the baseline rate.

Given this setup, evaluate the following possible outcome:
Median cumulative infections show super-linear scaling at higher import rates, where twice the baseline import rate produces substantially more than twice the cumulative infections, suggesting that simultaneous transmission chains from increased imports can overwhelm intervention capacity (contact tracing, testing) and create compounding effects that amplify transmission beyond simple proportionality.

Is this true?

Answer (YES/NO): NO